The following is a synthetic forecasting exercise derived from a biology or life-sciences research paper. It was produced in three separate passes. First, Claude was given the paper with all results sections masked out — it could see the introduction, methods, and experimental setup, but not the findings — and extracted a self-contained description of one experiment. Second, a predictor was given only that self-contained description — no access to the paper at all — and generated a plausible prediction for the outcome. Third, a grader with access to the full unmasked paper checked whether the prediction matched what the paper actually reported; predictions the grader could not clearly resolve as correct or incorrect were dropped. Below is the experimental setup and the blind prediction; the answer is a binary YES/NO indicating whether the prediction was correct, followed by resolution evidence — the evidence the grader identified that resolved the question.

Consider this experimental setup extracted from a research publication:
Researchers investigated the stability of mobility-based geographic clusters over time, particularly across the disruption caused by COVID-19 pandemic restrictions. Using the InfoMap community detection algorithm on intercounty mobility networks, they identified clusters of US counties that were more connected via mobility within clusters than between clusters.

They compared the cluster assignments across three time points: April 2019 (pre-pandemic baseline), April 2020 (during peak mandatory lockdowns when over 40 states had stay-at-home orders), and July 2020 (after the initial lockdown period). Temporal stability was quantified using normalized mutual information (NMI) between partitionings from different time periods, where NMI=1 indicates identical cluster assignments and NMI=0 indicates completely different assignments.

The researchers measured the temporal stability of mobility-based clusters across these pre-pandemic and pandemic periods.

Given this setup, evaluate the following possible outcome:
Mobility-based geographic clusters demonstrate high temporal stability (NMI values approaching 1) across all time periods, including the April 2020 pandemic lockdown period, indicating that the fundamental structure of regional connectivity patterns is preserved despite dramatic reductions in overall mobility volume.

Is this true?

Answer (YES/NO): YES